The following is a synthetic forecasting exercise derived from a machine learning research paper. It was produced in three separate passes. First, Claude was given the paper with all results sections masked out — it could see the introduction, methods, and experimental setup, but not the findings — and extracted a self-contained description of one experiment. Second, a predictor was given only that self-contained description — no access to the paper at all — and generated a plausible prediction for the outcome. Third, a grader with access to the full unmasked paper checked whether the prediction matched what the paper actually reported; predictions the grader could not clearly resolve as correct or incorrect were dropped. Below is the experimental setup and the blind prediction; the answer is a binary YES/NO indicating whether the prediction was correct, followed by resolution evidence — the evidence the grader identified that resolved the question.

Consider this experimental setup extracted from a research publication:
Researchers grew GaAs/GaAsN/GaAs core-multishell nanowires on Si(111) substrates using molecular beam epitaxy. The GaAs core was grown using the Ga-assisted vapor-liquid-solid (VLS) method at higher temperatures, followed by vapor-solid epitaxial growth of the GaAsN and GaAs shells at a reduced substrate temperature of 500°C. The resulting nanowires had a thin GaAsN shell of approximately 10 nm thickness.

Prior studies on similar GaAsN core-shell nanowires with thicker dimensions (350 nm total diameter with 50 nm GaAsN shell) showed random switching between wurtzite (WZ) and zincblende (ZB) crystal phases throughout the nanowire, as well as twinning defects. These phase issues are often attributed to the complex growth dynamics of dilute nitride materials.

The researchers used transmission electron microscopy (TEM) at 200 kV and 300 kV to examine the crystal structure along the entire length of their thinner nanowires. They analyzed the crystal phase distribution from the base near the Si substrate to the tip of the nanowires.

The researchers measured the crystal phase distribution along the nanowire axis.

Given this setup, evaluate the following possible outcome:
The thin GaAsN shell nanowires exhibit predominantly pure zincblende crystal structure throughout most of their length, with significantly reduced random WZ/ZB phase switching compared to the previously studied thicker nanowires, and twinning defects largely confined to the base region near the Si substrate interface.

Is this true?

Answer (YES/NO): NO